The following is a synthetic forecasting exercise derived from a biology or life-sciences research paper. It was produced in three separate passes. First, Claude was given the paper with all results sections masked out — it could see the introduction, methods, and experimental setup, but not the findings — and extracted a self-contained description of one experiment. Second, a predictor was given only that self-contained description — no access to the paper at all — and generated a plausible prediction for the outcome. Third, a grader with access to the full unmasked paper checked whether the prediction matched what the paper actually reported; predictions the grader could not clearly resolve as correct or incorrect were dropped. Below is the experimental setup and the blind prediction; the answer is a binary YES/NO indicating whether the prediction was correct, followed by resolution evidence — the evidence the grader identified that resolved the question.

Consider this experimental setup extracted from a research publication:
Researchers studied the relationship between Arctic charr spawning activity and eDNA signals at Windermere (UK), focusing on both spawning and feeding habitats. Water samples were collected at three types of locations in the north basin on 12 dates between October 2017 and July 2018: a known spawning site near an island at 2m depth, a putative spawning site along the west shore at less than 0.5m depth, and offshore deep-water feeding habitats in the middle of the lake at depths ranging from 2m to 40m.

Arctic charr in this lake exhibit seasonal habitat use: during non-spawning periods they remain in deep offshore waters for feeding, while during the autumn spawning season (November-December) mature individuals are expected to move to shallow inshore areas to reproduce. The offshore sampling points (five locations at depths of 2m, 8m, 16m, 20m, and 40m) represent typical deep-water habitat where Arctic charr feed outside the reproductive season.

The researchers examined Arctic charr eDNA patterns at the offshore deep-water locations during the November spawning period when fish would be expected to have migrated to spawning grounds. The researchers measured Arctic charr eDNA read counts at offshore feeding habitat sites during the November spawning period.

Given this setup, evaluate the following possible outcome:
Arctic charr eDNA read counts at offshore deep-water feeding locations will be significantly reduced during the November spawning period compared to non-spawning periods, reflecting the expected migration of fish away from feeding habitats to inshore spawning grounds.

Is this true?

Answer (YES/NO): NO